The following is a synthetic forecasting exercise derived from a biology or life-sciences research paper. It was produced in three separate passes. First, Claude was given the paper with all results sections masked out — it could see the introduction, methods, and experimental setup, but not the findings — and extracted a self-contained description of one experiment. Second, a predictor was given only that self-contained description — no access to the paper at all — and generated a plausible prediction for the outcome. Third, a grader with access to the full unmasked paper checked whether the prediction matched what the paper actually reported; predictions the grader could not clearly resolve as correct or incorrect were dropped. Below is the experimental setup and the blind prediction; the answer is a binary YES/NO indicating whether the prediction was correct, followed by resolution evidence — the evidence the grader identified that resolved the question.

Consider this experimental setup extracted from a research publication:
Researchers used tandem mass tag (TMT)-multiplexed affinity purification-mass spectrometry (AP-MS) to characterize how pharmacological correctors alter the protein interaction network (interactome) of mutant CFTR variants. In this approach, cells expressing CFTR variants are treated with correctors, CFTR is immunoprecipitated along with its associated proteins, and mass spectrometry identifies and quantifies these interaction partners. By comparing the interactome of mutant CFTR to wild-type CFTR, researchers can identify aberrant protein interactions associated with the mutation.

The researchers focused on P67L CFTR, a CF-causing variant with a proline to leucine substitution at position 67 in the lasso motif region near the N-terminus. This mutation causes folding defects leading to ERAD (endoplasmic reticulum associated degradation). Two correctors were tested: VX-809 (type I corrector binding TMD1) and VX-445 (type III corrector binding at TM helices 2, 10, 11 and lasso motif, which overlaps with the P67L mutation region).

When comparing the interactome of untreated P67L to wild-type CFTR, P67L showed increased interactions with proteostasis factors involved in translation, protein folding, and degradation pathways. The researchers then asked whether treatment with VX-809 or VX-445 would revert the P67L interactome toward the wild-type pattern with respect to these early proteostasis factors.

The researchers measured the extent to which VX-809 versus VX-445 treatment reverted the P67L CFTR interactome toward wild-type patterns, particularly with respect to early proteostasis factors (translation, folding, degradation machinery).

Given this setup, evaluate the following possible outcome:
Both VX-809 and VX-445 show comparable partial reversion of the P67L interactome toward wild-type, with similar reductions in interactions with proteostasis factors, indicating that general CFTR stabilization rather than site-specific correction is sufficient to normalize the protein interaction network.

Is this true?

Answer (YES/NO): NO